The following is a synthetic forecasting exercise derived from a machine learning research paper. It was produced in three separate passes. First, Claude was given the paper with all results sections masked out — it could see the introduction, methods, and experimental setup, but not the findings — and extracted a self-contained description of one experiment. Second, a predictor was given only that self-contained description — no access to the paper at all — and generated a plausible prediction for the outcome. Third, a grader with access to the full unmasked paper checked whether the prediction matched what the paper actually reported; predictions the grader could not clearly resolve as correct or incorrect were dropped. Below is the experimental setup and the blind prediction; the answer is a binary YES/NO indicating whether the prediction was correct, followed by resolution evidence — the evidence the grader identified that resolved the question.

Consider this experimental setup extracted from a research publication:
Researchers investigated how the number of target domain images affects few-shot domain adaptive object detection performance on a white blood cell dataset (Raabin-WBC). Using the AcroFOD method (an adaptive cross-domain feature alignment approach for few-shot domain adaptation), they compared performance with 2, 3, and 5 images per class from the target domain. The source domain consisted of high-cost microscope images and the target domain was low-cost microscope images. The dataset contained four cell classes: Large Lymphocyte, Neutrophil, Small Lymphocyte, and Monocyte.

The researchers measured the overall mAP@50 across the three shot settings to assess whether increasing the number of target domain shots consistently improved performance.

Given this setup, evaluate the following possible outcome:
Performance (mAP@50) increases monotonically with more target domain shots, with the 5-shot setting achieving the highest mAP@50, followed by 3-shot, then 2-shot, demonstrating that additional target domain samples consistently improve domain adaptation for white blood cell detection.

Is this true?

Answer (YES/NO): YES